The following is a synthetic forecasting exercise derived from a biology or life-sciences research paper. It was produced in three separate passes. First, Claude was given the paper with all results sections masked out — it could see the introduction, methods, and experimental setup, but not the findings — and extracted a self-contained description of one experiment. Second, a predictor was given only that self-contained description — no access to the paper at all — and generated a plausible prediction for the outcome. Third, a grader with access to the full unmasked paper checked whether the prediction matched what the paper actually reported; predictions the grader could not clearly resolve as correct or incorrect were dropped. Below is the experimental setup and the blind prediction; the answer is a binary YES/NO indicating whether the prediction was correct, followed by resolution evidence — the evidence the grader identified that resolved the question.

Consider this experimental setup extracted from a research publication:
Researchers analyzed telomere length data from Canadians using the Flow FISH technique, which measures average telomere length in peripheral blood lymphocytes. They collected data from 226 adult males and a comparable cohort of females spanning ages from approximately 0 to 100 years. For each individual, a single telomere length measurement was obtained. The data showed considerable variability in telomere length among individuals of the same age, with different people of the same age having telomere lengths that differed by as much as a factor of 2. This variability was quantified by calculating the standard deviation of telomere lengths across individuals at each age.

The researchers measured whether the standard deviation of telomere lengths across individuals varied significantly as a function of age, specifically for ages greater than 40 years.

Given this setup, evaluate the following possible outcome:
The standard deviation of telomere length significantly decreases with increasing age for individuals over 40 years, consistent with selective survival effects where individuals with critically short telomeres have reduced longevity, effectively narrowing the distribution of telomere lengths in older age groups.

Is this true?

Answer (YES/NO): NO